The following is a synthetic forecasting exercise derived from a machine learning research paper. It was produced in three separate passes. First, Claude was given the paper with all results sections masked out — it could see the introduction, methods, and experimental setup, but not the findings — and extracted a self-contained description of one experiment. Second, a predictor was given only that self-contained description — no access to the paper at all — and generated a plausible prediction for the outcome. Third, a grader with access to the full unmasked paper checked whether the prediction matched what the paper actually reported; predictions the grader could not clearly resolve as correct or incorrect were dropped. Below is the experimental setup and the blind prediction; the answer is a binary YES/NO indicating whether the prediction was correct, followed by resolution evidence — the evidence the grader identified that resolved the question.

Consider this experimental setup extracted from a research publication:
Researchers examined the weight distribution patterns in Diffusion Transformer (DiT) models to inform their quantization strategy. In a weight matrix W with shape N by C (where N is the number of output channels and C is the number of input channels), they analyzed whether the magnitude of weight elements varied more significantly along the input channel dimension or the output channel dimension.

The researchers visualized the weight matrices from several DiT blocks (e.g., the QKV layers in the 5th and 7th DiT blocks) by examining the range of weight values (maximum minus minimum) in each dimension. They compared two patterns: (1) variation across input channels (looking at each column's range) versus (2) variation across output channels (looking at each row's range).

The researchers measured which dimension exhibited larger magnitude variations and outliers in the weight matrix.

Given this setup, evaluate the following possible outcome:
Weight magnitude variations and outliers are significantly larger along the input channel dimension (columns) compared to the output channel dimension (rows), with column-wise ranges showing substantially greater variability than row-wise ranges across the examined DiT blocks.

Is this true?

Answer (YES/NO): NO